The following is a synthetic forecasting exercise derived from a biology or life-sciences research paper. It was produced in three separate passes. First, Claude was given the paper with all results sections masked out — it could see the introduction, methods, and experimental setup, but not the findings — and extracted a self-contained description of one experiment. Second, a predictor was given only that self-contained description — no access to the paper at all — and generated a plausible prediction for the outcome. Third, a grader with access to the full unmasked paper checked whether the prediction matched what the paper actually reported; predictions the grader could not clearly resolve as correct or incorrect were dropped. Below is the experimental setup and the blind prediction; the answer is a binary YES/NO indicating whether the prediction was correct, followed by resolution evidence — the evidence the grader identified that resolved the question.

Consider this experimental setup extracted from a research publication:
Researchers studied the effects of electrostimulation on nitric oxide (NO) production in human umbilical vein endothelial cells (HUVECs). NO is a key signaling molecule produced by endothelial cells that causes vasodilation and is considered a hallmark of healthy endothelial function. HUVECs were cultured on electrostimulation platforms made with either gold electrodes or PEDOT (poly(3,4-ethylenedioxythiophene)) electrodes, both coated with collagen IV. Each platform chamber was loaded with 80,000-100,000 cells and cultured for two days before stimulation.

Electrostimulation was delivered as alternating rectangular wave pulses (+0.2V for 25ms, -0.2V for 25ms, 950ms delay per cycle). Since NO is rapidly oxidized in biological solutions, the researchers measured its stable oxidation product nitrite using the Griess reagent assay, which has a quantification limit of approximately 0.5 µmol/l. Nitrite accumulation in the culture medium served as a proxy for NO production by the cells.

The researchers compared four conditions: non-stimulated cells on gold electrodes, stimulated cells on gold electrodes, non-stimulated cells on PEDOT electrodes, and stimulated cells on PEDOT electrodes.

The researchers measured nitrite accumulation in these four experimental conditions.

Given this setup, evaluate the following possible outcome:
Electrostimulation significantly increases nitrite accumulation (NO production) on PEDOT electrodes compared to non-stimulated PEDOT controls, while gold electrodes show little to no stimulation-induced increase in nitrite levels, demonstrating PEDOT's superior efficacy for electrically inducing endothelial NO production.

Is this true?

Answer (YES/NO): NO